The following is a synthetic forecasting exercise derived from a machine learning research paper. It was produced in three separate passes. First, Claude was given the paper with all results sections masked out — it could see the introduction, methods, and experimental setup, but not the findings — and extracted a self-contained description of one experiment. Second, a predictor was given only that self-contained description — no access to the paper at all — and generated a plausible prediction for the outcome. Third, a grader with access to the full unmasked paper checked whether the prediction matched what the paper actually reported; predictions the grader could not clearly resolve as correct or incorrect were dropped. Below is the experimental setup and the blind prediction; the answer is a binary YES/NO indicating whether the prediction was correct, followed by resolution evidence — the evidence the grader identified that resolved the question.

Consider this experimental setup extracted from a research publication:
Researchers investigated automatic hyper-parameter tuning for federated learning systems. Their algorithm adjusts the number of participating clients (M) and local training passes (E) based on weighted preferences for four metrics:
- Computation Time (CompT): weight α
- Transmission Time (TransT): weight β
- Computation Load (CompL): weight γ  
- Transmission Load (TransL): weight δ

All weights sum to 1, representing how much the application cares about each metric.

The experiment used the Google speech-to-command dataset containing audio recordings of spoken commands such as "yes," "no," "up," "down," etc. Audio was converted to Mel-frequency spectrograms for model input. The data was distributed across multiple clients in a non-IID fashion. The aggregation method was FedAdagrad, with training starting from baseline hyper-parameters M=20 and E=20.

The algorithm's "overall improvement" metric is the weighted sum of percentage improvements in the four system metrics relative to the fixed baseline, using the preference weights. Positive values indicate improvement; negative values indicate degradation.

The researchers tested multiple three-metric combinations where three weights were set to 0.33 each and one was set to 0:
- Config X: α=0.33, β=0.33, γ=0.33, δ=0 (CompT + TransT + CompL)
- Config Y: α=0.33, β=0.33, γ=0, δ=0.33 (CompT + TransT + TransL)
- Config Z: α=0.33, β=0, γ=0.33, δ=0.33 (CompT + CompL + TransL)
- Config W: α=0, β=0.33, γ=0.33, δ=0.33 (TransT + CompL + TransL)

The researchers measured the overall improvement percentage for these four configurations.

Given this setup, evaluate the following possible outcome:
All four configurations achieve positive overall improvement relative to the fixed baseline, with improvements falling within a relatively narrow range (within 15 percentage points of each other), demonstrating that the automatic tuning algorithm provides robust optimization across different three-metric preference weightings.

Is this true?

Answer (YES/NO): NO